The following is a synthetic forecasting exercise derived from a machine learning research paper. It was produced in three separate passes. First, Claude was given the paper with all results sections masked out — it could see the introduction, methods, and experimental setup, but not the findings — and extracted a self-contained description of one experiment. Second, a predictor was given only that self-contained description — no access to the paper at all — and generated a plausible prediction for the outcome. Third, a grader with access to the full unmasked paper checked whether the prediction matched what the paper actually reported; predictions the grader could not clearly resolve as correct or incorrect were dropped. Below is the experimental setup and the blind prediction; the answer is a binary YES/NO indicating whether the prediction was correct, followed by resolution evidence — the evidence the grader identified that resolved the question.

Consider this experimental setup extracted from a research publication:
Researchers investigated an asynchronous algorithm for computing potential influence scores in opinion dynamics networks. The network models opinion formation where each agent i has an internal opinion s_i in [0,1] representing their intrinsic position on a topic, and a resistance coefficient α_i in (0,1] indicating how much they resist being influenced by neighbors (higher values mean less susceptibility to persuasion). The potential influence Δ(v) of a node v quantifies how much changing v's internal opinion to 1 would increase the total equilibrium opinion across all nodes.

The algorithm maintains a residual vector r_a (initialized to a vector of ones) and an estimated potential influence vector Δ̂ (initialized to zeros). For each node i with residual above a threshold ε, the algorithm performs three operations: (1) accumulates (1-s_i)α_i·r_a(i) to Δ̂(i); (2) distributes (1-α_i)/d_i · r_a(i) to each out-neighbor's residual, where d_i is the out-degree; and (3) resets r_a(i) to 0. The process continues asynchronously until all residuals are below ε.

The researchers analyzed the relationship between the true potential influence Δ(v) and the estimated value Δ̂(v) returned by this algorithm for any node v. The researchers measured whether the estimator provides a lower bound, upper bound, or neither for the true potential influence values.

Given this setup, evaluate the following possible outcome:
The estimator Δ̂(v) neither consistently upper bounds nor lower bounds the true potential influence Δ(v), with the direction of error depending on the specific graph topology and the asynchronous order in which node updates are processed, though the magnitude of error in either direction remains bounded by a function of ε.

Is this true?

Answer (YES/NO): NO